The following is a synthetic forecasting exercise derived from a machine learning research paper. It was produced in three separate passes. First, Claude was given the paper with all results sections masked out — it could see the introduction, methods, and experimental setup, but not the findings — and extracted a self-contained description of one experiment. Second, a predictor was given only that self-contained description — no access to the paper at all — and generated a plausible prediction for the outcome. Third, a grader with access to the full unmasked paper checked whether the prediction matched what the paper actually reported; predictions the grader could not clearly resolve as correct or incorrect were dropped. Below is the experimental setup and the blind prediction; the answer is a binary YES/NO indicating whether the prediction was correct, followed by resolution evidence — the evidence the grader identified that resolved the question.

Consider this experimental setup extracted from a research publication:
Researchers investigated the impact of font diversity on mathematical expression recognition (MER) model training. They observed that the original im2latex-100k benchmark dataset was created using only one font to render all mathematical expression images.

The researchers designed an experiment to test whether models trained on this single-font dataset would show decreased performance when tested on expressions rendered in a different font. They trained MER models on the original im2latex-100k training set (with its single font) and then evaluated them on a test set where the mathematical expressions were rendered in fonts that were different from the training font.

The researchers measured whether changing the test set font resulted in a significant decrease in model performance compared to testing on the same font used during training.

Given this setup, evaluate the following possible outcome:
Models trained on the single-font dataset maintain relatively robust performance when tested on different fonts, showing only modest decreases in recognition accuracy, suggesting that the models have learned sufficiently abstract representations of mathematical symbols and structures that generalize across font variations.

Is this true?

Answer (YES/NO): NO